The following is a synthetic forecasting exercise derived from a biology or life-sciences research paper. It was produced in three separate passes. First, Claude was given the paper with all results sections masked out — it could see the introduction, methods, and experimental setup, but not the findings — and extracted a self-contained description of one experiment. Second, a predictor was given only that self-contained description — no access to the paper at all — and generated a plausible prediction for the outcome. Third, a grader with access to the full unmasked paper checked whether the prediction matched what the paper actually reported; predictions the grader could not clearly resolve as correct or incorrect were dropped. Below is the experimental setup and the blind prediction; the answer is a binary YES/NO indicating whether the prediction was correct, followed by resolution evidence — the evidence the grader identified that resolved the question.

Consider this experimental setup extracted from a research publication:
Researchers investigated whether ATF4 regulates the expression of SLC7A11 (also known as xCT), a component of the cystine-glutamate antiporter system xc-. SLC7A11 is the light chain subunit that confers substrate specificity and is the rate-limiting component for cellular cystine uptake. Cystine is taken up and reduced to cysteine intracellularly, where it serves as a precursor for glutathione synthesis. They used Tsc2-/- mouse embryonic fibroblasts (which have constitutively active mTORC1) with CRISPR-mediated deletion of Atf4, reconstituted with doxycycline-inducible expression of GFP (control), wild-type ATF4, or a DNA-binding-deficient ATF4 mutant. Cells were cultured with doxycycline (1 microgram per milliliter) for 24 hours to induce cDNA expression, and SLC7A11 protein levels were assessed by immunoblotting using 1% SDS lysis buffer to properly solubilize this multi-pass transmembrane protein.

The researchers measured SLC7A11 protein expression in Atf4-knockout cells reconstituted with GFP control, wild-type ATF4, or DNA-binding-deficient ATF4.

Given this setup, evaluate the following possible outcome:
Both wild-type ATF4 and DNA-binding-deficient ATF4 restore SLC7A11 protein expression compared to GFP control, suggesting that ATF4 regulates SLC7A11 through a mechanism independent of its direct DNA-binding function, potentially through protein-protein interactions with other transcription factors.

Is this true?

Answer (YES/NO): NO